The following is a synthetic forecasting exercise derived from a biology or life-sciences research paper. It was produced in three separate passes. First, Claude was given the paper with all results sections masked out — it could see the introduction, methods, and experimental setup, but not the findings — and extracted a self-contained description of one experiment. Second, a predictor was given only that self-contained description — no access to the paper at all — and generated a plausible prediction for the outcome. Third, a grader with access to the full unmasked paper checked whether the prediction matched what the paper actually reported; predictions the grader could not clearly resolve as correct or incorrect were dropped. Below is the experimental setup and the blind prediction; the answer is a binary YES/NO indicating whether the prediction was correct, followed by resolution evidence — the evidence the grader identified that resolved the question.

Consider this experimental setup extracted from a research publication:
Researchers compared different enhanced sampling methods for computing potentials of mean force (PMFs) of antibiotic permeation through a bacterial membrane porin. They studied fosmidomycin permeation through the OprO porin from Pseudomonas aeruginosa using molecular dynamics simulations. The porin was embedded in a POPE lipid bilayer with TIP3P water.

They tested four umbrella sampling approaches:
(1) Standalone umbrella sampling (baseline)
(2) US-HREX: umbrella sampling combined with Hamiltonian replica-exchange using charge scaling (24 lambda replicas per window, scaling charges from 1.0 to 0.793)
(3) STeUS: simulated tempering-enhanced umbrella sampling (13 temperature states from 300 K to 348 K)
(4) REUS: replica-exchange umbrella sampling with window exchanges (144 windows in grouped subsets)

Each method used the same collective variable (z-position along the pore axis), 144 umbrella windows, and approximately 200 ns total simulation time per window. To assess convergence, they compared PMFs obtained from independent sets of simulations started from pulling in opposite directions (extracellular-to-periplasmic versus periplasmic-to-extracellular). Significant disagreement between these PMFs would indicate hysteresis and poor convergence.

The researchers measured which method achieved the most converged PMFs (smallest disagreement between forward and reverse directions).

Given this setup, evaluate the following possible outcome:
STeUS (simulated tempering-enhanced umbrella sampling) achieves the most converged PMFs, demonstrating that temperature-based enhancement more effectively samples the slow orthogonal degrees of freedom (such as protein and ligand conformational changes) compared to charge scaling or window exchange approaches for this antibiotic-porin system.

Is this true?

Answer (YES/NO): NO